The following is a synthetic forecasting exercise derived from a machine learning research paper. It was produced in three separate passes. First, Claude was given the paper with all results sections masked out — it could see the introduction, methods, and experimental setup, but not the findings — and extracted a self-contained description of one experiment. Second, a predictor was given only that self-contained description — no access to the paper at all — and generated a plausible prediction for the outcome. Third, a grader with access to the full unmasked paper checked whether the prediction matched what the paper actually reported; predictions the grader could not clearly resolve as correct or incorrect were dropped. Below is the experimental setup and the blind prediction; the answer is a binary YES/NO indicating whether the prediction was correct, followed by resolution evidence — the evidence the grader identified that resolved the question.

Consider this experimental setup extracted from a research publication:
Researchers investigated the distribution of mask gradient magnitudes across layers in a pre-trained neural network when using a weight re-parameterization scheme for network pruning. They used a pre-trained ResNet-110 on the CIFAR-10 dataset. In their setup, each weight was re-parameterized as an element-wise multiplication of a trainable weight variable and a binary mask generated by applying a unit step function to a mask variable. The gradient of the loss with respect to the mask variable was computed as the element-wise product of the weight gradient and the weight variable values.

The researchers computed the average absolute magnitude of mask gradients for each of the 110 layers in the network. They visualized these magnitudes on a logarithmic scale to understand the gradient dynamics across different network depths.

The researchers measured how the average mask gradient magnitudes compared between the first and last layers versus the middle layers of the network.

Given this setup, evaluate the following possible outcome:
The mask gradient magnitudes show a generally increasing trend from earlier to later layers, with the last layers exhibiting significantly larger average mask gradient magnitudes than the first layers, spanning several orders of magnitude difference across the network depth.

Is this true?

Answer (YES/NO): NO